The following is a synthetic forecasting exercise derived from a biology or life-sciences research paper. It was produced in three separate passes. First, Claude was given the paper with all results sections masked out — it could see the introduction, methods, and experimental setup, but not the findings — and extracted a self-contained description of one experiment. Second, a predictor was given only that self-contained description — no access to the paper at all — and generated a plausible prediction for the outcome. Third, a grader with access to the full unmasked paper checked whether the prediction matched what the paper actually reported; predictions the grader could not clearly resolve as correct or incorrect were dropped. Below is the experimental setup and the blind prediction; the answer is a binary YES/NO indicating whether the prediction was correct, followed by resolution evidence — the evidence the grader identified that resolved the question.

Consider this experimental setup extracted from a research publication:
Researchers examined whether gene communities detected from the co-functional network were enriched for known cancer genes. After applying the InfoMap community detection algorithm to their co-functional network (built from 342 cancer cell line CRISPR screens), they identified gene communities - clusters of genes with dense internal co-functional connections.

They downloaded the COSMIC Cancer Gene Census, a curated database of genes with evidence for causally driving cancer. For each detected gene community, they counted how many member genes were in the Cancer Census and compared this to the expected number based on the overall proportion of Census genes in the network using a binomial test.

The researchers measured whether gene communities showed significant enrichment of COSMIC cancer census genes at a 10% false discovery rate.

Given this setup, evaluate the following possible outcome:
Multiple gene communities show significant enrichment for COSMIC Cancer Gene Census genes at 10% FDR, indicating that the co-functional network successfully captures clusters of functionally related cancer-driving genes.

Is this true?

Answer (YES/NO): YES